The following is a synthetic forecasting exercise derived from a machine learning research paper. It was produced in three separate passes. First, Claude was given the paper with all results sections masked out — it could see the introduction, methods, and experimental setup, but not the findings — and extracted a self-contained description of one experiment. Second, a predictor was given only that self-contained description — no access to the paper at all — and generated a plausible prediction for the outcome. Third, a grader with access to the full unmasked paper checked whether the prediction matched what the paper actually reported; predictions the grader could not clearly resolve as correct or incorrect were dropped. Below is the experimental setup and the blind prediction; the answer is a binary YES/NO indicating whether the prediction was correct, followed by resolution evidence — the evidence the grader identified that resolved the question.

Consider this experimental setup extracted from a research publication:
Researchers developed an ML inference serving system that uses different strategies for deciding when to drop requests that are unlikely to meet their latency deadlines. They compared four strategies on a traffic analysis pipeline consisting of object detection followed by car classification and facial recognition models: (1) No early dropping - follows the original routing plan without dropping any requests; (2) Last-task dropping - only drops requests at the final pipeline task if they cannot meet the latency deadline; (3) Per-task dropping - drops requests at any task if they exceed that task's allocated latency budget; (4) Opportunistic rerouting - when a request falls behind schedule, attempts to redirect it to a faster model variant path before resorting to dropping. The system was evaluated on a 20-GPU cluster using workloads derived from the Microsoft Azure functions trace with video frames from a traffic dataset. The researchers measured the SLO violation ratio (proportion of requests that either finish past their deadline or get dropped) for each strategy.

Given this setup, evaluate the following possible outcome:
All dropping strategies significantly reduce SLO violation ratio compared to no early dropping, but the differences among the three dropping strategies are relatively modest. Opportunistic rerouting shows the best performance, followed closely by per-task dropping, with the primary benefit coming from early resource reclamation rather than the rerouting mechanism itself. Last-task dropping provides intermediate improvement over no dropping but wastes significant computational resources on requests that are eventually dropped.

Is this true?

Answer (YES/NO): NO